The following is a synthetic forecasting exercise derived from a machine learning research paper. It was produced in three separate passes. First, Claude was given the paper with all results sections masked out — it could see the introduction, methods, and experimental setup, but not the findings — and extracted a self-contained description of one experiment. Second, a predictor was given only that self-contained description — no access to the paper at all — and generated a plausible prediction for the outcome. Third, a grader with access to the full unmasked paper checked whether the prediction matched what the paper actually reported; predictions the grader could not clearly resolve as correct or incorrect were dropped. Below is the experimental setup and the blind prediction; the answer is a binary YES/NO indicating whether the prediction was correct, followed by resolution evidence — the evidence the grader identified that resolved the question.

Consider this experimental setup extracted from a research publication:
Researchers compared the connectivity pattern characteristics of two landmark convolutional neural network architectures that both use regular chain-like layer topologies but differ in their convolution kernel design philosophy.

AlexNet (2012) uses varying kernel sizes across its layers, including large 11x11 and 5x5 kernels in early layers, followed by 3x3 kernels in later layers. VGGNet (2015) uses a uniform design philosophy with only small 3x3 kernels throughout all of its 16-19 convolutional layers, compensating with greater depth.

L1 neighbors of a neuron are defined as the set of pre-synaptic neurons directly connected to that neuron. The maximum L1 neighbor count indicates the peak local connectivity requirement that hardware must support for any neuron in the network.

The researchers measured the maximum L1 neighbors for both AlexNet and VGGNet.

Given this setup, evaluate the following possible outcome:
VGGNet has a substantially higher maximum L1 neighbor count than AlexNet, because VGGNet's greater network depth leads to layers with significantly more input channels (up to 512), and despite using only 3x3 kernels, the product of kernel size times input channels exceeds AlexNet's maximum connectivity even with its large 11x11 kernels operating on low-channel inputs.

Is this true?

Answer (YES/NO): NO